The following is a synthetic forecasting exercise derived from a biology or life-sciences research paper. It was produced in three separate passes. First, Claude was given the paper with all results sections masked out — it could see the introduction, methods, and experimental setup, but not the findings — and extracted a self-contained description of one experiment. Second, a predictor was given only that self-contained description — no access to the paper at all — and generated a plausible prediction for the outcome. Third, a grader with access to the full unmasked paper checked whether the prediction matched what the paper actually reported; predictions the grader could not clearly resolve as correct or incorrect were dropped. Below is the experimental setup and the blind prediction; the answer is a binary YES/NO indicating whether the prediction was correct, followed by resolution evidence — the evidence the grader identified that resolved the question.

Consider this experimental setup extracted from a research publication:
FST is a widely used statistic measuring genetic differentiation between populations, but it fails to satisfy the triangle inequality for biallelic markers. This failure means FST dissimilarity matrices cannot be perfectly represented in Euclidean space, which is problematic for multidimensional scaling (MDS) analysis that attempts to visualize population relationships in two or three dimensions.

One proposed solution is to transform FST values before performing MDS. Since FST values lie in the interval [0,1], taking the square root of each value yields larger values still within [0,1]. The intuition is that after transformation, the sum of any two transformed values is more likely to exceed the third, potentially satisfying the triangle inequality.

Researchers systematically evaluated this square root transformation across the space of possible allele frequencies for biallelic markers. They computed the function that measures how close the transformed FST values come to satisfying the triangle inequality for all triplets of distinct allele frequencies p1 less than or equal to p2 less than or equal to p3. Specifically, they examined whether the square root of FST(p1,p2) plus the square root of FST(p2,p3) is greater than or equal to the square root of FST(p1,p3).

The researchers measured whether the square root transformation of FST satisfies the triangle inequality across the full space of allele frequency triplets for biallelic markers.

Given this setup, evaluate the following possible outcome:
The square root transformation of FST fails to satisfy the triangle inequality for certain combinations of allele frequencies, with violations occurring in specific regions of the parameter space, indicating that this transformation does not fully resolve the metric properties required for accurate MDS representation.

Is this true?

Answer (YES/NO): NO